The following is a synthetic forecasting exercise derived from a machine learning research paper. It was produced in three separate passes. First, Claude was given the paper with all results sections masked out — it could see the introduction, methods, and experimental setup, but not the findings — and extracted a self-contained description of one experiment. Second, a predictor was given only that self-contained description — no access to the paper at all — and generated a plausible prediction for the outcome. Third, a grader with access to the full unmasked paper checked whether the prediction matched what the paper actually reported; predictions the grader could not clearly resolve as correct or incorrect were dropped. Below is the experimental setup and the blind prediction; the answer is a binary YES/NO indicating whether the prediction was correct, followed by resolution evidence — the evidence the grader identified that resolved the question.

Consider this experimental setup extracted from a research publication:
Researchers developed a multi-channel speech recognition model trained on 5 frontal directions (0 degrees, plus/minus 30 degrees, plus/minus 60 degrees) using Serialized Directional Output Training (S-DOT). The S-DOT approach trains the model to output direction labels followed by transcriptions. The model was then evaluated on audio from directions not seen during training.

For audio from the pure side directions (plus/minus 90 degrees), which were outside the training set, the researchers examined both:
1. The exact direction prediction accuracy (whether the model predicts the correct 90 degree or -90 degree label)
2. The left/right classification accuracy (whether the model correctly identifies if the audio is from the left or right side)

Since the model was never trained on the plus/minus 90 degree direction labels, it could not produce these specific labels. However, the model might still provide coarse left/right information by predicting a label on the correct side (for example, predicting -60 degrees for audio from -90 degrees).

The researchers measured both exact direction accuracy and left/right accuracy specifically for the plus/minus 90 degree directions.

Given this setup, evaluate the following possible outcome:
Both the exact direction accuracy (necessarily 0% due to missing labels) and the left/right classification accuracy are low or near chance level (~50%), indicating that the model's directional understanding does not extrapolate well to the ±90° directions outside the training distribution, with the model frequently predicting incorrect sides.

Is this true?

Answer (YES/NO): NO